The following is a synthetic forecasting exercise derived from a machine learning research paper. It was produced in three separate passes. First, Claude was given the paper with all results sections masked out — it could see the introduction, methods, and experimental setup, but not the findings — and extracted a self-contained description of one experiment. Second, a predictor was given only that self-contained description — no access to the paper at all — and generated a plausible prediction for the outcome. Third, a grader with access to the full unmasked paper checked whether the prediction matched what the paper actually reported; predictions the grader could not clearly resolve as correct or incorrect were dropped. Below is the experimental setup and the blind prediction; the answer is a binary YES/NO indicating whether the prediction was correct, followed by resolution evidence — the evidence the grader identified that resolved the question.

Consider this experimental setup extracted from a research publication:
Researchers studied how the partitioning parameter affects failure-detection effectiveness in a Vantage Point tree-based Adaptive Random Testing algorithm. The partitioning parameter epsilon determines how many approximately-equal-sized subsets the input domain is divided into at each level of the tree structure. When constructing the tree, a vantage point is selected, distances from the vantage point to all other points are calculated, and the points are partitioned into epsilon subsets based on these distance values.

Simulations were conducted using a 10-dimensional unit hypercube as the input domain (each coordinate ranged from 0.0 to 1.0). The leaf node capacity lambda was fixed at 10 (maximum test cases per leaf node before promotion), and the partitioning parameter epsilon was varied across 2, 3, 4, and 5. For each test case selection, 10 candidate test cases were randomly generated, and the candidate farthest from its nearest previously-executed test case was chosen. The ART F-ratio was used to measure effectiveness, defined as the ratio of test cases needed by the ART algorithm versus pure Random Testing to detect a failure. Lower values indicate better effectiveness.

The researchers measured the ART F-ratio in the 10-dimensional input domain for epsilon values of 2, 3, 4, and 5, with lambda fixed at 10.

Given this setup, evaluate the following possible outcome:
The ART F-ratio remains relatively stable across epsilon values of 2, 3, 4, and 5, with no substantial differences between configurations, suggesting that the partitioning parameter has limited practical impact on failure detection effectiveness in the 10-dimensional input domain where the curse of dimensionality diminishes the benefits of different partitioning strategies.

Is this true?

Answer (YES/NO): NO